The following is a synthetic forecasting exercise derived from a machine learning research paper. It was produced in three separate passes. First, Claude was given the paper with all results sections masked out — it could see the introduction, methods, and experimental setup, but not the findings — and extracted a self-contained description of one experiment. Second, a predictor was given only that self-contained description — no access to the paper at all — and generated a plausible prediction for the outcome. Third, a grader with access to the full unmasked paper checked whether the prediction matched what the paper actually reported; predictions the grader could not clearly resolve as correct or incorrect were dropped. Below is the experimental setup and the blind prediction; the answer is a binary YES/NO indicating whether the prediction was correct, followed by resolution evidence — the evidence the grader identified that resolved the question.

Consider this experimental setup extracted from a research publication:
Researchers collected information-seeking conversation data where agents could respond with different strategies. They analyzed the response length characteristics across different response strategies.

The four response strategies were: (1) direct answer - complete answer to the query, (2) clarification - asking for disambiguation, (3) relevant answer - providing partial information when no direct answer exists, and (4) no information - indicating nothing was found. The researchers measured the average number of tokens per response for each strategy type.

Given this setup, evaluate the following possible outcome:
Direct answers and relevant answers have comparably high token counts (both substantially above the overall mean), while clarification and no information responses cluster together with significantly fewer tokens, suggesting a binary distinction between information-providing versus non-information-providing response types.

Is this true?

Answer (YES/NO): NO